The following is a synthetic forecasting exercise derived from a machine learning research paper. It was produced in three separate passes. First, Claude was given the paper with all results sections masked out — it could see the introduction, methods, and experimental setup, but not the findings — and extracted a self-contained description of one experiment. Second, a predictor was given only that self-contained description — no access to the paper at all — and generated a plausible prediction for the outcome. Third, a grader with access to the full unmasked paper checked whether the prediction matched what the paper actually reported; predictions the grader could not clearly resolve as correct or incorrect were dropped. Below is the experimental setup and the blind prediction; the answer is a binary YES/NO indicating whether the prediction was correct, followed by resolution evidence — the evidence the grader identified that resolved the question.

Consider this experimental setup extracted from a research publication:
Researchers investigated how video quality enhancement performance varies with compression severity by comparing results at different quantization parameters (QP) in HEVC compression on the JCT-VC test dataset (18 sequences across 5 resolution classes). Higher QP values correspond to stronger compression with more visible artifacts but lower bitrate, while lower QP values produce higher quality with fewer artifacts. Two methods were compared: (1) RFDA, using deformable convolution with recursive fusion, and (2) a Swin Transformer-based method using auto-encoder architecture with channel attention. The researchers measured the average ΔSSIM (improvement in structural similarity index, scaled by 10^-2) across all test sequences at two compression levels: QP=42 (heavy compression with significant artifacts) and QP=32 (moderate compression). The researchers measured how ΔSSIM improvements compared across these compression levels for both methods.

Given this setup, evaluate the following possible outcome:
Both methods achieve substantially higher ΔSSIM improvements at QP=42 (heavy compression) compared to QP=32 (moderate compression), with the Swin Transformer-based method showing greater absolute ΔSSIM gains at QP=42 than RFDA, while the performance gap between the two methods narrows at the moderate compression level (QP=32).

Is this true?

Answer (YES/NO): YES